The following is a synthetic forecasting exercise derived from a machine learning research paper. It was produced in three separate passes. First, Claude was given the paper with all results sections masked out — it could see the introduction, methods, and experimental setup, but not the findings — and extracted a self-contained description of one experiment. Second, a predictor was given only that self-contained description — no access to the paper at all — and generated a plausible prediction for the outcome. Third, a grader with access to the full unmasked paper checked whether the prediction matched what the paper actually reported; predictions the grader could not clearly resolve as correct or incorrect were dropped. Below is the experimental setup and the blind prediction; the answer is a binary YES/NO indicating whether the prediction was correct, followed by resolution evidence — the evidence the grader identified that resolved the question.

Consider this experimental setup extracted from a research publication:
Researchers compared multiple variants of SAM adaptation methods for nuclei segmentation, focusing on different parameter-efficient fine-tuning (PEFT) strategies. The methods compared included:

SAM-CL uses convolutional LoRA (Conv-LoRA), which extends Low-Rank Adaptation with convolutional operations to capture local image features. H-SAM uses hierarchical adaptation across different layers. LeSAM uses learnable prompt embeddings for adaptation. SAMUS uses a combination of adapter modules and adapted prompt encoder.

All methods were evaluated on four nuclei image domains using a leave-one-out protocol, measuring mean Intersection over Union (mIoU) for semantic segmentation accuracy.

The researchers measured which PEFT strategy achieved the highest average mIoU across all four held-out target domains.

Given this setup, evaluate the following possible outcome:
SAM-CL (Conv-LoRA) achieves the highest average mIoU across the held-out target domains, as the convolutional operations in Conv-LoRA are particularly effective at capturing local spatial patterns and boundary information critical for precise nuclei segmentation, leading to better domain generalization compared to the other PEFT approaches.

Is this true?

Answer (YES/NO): NO